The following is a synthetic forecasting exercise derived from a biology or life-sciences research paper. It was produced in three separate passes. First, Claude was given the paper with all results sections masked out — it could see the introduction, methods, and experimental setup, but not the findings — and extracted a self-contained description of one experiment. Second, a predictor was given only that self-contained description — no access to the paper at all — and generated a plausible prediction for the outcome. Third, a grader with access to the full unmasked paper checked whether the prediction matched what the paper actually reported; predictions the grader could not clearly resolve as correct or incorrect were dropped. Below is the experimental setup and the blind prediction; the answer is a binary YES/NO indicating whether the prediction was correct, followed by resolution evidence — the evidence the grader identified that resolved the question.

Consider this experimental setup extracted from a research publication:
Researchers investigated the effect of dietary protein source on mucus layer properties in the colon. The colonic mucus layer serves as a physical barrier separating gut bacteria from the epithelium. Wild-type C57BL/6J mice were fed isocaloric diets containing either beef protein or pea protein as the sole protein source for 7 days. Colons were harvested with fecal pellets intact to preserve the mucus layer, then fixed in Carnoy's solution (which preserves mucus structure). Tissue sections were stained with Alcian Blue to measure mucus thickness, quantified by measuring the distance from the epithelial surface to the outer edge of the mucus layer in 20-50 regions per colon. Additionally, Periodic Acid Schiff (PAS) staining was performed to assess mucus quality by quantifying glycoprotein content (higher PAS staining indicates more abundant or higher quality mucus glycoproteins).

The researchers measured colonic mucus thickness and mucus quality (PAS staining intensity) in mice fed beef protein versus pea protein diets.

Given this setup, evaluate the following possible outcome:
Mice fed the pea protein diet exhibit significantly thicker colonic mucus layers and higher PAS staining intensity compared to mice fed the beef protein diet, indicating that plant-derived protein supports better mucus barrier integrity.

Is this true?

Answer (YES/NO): YES